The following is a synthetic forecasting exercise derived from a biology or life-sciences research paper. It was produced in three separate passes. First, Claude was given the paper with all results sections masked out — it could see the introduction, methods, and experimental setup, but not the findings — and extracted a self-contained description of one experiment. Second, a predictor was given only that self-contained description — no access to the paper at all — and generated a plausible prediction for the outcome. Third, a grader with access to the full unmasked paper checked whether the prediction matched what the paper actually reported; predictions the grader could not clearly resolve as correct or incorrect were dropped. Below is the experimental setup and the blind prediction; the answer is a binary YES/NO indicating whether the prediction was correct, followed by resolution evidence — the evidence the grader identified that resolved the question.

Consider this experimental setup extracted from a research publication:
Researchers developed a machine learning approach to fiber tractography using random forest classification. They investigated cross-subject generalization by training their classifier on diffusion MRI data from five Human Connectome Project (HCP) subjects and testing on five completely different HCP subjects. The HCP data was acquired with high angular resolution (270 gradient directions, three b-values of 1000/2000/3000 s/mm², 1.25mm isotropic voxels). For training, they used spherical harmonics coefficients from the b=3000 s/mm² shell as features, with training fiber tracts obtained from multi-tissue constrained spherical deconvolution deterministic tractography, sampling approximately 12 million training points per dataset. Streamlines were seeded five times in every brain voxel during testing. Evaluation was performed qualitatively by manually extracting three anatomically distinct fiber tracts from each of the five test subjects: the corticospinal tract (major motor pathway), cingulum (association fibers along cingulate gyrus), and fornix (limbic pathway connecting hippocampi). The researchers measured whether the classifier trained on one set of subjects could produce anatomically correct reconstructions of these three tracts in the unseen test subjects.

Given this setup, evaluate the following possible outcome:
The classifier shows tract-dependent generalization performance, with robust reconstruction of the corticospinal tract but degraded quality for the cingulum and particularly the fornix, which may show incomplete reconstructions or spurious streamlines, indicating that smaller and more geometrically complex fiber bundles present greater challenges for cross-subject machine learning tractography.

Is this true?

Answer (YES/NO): NO